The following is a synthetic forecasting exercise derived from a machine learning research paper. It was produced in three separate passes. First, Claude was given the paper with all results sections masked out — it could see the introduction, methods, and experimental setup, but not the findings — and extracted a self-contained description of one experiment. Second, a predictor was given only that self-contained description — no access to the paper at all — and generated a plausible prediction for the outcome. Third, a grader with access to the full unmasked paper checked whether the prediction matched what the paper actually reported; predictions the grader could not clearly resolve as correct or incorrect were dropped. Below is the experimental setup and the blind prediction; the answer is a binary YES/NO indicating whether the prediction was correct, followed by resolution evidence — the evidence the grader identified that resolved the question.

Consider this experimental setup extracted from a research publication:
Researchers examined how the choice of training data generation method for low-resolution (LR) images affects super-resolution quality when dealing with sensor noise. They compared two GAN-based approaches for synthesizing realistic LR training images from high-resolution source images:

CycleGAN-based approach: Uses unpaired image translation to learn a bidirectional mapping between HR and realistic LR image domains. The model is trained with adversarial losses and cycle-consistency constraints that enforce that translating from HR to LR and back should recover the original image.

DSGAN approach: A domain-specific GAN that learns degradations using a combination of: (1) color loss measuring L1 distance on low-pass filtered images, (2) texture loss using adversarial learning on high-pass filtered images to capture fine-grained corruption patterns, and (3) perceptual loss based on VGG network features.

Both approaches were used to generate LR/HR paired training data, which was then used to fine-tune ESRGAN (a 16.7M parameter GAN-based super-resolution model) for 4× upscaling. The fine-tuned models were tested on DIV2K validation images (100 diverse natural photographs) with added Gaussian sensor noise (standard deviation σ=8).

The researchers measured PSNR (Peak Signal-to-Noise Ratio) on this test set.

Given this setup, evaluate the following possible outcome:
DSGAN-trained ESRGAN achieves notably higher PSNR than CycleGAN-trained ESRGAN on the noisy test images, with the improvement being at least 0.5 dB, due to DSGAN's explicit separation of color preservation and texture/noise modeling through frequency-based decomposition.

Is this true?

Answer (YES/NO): NO